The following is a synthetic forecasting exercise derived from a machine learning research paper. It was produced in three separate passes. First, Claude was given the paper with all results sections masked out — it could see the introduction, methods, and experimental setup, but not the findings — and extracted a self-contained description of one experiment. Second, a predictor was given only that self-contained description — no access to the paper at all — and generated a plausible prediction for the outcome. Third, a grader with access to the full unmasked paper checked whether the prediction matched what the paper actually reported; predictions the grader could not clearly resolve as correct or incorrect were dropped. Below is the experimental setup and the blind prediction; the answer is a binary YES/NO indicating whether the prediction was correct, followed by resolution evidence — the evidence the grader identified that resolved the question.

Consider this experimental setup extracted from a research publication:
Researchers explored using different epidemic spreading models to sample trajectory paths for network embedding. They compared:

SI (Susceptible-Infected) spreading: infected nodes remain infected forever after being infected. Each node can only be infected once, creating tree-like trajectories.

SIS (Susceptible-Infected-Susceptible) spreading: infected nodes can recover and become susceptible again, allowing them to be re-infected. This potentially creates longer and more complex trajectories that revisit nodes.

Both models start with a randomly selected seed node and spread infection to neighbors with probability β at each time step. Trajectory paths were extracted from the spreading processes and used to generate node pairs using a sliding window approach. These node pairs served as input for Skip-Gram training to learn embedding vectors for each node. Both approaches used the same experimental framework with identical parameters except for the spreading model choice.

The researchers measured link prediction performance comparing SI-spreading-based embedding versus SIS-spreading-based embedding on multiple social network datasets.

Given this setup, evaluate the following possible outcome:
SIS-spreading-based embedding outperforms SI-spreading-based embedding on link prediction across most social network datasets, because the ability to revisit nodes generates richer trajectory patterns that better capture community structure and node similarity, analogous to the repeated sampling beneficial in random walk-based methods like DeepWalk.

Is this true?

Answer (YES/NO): NO